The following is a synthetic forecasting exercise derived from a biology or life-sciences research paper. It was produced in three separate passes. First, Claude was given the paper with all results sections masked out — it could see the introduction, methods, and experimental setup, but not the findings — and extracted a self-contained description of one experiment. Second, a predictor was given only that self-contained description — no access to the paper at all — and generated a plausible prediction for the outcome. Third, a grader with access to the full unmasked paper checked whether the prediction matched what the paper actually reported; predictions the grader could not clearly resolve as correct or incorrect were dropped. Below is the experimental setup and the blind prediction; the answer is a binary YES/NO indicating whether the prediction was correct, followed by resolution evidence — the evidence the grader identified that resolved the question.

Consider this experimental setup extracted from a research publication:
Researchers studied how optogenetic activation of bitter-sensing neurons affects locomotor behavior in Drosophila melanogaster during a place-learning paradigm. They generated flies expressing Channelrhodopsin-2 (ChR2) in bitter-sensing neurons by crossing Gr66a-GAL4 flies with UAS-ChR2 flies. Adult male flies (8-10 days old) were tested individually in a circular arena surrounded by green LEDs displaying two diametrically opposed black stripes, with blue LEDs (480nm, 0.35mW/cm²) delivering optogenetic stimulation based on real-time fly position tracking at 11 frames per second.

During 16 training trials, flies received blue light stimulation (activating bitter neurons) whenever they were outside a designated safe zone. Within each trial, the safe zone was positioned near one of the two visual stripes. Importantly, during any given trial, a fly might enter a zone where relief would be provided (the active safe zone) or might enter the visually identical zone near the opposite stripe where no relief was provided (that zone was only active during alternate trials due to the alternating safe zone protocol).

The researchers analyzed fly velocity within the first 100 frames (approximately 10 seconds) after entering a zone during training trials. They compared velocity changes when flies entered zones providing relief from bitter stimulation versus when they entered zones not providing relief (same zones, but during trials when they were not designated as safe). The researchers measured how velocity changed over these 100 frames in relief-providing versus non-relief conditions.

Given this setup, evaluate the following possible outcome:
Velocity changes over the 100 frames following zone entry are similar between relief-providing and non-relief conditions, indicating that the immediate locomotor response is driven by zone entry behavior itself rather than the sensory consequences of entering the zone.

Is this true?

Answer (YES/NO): NO